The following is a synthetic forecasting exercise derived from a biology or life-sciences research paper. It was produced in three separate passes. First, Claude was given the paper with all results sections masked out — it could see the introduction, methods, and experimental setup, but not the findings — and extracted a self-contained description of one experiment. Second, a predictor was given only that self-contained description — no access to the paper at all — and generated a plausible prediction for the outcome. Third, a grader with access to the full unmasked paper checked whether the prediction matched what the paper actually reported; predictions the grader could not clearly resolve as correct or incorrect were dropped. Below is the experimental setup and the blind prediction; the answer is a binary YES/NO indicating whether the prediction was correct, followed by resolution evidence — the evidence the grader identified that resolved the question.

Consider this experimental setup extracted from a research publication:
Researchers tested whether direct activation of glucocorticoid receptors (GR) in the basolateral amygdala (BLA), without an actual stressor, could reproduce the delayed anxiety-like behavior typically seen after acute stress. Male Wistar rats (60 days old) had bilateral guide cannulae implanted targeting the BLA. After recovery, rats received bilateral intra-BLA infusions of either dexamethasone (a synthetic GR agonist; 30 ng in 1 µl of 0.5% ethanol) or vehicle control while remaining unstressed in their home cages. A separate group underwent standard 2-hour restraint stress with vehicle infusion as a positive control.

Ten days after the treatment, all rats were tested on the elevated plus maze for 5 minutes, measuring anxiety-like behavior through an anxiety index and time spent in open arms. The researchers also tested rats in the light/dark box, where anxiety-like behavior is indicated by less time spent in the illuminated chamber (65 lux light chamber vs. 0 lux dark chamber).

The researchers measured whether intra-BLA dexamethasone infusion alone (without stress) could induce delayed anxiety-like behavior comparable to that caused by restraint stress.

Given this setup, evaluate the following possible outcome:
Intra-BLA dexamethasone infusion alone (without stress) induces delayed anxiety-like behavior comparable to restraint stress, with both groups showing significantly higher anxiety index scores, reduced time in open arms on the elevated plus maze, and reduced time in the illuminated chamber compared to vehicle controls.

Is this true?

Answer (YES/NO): NO